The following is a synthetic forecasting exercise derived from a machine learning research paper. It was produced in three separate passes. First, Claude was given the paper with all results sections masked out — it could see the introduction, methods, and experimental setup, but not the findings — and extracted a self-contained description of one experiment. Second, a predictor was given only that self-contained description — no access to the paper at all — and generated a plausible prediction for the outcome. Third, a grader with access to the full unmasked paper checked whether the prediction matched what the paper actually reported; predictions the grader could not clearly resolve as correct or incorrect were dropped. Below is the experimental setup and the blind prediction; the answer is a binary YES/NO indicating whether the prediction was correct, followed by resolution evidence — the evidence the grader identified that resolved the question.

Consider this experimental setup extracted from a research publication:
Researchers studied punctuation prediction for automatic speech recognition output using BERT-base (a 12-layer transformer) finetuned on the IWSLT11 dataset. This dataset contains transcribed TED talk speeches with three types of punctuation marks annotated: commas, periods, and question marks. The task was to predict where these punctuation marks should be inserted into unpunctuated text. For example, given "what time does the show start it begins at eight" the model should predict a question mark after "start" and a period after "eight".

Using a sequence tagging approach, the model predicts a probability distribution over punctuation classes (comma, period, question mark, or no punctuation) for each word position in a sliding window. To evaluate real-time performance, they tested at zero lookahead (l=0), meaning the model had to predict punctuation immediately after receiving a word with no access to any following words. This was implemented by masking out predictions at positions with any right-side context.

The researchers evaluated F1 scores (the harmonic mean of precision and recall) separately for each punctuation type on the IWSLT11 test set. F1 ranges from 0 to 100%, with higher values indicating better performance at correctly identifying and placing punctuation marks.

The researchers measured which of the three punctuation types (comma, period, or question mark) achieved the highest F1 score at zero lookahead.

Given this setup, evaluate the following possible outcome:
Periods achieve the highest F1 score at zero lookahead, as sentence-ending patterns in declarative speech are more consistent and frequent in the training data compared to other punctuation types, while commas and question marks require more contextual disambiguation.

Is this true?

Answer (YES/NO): NO